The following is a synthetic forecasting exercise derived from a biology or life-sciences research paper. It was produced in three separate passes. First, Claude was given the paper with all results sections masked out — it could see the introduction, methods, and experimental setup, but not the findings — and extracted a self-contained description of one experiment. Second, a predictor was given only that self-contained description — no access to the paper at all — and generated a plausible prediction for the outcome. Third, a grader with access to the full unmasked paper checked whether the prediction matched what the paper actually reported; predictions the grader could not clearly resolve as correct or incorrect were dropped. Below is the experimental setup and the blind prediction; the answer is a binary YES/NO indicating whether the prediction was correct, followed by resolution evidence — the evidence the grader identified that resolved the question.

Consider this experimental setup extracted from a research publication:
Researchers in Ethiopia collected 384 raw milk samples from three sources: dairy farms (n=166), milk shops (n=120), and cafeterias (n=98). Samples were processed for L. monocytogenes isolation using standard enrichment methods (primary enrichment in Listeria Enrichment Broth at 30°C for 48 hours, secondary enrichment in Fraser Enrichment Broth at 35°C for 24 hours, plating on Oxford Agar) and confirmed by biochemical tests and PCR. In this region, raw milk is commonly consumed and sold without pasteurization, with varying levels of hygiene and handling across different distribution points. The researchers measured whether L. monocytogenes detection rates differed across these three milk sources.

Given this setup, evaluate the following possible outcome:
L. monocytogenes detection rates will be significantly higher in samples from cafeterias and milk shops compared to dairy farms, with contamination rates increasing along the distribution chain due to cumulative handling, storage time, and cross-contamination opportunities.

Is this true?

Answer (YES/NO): NO